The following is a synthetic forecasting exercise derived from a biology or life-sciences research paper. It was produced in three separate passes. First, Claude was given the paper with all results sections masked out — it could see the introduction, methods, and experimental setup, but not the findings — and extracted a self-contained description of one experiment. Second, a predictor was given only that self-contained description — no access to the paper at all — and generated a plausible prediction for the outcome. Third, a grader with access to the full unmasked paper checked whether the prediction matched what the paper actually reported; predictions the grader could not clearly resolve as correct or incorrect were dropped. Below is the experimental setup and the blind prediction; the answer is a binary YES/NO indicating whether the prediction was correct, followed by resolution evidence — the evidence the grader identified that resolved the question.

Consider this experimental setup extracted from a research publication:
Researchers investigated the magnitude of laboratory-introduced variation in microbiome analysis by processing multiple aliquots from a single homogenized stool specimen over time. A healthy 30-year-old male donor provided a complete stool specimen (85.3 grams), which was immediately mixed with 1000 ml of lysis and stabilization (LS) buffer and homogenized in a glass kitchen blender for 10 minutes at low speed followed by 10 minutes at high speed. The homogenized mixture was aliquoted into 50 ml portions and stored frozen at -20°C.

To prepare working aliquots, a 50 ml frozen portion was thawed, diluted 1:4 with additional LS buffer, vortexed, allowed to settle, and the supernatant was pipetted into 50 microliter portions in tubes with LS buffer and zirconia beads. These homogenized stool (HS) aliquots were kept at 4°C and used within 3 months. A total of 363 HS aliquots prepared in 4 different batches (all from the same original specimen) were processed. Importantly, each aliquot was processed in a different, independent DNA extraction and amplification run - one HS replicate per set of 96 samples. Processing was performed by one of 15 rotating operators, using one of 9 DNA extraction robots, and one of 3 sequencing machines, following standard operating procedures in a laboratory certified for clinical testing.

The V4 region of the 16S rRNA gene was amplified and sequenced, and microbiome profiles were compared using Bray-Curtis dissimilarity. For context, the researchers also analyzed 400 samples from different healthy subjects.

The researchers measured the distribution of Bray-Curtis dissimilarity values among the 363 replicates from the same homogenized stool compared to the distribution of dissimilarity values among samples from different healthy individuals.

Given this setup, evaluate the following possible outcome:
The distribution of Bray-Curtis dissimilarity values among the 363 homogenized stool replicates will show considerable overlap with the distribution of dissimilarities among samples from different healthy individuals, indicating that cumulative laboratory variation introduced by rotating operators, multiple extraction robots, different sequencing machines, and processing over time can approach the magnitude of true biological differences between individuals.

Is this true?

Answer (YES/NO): NO